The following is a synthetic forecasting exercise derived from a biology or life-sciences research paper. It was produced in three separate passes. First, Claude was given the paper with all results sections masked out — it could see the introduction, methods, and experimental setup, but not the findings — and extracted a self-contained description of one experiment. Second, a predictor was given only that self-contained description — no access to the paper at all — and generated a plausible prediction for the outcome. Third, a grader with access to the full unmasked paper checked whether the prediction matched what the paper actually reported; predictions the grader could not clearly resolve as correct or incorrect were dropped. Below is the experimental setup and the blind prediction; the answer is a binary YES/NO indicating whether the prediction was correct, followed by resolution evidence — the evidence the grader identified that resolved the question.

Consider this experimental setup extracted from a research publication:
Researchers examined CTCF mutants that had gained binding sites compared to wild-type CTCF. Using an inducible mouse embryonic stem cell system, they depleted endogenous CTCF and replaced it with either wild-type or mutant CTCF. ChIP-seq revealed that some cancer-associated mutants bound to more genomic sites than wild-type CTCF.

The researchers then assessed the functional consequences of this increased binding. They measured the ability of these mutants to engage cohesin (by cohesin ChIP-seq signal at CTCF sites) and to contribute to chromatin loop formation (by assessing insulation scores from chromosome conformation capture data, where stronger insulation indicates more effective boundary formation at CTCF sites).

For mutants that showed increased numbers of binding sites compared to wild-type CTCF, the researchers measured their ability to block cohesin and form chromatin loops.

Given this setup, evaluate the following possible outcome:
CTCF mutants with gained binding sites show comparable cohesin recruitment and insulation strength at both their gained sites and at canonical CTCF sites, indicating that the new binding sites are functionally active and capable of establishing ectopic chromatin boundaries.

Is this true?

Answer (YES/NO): NO